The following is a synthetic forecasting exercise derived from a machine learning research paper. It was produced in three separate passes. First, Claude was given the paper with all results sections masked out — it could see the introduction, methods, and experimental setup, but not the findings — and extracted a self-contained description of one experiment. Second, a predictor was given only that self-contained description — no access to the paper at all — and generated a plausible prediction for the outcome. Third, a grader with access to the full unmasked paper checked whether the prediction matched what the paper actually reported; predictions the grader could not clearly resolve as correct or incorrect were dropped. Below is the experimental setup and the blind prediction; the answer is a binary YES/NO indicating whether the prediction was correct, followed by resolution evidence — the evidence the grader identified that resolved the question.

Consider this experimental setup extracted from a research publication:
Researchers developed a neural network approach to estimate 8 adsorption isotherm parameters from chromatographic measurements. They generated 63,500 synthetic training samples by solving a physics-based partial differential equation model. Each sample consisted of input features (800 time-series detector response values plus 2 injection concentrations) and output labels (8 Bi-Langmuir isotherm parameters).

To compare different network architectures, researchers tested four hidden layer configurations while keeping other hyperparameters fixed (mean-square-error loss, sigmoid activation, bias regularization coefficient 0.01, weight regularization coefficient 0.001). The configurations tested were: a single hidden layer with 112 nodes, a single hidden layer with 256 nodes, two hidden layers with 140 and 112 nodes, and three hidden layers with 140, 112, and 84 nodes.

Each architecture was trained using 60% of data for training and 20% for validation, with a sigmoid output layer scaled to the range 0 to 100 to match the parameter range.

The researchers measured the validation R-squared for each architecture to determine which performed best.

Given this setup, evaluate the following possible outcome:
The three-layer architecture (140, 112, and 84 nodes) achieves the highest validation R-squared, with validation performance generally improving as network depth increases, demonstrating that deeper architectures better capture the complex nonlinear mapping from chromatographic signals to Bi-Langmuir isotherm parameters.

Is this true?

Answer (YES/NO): YES